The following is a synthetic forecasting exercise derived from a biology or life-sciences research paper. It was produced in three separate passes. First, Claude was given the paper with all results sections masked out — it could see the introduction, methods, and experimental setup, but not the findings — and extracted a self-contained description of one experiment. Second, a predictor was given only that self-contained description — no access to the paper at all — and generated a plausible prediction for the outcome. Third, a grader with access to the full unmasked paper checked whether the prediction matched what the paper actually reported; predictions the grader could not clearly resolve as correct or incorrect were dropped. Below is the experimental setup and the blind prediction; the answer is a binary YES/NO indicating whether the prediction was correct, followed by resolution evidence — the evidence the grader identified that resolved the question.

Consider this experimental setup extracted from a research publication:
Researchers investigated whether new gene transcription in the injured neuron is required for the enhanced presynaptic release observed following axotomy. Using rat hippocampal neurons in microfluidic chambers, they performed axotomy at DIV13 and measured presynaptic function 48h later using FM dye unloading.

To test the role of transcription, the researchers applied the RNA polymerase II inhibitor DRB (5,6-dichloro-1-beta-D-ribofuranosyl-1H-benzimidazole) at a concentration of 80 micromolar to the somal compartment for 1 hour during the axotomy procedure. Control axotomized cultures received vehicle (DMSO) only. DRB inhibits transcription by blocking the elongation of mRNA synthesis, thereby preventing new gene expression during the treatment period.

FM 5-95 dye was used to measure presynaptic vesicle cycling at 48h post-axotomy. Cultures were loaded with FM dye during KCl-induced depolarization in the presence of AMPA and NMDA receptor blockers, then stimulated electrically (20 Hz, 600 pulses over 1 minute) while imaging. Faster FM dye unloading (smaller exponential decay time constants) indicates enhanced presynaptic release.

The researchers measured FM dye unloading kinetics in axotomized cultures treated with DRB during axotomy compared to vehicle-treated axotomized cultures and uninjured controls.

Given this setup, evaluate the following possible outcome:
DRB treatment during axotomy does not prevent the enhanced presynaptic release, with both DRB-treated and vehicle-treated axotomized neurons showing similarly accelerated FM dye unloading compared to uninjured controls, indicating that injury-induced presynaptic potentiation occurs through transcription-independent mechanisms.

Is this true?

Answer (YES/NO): NO